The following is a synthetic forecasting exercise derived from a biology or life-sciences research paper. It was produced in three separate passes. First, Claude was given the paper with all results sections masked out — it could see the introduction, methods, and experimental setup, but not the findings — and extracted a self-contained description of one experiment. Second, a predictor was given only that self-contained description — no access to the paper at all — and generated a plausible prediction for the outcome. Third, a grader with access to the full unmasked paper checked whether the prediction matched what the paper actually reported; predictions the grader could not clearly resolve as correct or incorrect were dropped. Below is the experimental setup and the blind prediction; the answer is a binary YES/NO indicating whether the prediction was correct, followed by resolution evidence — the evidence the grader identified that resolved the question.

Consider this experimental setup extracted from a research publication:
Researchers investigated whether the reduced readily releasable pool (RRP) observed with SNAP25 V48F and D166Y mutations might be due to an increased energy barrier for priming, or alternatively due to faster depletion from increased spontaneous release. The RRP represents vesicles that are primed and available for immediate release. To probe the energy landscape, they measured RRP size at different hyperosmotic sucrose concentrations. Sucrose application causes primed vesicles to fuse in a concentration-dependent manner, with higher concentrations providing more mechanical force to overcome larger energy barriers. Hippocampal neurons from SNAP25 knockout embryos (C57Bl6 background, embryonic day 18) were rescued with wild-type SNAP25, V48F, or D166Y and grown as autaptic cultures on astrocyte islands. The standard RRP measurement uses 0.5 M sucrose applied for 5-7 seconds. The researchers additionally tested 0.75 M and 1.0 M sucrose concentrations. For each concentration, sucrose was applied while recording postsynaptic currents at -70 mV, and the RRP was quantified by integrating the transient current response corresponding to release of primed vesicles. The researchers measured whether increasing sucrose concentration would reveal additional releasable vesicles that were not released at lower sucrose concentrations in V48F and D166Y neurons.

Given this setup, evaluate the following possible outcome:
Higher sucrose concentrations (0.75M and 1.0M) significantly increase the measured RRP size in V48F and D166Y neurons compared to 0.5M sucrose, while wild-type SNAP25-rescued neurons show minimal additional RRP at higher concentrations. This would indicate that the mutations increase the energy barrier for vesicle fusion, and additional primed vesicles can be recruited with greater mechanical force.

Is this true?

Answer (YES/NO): NO